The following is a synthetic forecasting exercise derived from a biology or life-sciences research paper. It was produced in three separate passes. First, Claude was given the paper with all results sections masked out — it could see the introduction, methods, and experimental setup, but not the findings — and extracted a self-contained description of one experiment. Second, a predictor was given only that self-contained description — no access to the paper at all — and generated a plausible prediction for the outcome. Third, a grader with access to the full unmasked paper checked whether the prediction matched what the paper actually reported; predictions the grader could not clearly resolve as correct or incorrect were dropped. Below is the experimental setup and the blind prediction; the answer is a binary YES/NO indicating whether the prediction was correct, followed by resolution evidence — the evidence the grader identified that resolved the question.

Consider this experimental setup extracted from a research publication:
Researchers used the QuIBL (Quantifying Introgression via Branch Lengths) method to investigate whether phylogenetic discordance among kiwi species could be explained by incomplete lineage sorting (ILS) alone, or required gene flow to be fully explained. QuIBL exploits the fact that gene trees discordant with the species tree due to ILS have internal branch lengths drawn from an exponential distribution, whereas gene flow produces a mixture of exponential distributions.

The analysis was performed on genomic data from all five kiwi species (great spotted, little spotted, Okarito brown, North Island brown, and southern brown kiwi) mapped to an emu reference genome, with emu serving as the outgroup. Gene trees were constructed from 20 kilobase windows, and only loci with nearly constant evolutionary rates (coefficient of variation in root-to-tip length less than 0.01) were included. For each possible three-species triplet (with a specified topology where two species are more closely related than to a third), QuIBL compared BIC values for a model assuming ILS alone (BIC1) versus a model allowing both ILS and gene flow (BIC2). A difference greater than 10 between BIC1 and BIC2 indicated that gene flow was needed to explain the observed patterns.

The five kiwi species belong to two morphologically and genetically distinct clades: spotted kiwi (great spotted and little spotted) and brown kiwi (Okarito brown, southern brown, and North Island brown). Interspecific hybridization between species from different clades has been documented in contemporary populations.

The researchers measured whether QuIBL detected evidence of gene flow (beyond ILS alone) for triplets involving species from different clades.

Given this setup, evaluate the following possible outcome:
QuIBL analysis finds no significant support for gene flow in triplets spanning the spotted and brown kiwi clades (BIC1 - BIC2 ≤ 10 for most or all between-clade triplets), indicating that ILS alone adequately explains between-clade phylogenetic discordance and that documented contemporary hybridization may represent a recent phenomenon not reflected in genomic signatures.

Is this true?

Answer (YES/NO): YES